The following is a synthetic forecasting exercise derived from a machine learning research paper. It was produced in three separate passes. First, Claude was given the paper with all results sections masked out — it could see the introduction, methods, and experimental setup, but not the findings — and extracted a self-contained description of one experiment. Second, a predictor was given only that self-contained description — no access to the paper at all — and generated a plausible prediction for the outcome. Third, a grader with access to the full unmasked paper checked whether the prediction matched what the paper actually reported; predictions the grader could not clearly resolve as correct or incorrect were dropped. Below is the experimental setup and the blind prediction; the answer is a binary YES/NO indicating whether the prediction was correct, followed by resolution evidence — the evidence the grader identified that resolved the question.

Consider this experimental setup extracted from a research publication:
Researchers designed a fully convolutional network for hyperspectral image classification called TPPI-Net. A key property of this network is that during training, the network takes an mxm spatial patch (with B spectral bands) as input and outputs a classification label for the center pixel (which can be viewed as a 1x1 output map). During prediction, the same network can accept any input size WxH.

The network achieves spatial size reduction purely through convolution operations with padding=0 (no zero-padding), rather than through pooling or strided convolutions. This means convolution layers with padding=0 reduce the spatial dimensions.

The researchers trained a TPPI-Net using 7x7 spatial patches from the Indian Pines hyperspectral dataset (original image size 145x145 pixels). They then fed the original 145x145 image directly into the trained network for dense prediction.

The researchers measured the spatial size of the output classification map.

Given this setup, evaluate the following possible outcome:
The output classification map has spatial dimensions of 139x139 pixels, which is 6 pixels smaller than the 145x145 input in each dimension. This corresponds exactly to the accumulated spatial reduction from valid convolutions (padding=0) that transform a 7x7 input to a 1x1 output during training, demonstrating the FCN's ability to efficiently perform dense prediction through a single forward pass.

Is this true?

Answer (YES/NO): YES